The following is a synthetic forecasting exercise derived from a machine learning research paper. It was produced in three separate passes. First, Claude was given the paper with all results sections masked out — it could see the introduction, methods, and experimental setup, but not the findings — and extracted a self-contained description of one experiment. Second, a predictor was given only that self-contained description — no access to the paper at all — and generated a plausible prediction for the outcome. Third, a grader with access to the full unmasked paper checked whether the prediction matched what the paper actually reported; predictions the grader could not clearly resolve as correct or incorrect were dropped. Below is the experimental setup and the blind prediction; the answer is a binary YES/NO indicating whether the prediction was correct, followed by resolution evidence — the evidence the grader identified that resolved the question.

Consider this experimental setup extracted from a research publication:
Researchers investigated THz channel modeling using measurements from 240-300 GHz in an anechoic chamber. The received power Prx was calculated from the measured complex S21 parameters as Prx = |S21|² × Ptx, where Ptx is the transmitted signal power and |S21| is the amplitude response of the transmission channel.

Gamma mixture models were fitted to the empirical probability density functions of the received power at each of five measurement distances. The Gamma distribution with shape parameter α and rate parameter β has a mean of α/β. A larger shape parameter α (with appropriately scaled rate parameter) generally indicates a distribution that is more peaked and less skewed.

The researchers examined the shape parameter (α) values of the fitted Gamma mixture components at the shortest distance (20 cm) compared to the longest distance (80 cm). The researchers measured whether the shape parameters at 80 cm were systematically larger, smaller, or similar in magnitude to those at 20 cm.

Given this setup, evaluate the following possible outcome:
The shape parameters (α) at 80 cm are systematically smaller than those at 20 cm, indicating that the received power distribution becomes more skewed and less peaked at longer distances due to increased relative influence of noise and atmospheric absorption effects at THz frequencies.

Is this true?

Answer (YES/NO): NO